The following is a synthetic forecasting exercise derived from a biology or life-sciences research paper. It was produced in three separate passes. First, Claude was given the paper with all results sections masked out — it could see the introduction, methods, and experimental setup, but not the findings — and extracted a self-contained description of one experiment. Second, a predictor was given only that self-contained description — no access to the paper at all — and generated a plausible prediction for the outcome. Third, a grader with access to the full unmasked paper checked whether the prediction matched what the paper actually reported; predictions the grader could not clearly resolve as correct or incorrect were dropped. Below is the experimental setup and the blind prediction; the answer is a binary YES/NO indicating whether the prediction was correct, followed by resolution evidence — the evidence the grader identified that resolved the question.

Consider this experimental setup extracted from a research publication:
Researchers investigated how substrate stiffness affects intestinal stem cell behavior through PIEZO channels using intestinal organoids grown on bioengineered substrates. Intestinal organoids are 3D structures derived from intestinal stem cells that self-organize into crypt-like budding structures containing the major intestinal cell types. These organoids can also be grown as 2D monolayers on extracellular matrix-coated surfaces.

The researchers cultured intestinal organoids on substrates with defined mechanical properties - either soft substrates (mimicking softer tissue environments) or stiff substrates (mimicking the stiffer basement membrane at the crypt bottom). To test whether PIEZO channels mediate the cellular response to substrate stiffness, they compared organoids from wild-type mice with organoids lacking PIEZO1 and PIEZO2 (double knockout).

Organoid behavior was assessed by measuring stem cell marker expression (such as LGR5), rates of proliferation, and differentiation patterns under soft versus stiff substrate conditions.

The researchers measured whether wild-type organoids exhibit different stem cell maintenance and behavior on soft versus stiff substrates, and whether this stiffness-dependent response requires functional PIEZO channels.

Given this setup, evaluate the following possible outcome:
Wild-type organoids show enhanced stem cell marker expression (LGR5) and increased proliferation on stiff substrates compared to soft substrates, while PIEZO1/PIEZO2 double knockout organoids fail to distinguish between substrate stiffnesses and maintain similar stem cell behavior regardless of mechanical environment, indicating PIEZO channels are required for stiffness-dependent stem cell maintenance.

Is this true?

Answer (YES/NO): NO